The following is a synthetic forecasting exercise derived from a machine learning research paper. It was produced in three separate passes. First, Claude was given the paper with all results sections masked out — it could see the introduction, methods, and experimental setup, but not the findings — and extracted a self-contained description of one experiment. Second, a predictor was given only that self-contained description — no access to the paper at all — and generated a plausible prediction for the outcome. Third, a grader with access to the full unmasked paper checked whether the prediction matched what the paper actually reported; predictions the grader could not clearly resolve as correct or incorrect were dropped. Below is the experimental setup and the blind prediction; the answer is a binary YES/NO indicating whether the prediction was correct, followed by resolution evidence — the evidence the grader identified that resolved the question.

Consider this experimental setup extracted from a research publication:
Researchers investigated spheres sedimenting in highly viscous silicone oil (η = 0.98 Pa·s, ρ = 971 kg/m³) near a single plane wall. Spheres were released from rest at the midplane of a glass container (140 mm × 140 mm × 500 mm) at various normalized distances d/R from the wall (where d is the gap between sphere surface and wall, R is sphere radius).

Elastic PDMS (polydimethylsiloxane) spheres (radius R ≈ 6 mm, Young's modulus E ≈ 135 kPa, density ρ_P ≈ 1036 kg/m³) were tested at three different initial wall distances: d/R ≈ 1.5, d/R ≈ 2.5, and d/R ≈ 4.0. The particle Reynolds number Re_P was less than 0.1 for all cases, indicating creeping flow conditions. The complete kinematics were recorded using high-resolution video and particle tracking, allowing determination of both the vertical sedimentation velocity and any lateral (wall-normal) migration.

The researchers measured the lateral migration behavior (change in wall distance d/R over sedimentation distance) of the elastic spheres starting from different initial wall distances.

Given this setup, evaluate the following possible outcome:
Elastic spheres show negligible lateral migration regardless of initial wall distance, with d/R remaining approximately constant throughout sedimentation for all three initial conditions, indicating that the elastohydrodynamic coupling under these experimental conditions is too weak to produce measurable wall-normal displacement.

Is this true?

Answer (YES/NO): NO